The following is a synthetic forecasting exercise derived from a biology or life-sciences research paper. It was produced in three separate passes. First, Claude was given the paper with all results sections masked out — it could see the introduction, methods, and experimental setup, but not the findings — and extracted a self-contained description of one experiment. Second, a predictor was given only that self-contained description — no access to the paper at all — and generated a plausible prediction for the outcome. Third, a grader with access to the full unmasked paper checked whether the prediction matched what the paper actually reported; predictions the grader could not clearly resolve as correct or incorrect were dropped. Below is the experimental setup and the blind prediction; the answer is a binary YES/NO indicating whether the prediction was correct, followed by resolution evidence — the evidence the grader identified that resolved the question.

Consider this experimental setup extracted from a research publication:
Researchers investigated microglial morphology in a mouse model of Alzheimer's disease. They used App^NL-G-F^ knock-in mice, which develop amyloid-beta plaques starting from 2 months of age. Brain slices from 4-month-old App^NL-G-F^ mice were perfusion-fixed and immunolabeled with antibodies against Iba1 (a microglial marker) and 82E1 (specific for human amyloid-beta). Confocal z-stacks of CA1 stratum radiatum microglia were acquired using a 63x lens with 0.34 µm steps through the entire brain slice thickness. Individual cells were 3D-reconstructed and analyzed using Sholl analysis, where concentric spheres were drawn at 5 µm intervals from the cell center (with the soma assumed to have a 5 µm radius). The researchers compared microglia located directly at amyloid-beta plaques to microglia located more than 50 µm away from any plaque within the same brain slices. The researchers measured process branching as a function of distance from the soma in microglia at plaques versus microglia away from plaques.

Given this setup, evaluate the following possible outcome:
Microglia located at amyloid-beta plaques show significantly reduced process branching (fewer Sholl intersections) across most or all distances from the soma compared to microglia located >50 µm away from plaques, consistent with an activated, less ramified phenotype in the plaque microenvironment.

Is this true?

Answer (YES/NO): YES